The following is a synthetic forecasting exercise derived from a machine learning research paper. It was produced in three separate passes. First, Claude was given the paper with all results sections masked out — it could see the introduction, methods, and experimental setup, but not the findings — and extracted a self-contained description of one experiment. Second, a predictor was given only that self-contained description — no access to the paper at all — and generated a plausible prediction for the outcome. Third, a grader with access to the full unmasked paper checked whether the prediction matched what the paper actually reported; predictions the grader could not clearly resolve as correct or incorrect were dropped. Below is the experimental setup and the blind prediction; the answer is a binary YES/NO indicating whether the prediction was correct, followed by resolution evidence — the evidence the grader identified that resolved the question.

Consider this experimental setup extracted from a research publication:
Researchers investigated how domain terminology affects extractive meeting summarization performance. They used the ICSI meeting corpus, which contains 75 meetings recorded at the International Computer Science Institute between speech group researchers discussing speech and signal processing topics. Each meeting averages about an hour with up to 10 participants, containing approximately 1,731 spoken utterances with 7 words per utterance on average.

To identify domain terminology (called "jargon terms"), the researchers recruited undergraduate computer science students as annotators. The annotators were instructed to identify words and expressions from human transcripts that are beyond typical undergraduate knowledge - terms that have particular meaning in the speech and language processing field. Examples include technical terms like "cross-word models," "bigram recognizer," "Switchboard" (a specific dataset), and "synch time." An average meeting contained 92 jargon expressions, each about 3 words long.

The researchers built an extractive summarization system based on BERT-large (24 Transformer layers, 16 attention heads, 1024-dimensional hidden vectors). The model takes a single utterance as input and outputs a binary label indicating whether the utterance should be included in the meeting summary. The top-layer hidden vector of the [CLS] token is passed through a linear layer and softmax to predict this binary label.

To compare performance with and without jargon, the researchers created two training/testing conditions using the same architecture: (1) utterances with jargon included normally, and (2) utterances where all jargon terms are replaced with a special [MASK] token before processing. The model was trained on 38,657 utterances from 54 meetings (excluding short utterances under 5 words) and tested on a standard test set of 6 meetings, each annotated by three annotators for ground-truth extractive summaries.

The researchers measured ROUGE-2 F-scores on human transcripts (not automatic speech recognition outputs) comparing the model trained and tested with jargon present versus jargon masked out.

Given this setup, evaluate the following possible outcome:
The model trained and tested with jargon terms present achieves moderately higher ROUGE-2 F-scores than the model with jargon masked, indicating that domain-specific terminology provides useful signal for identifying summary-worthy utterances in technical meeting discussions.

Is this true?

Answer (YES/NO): YES